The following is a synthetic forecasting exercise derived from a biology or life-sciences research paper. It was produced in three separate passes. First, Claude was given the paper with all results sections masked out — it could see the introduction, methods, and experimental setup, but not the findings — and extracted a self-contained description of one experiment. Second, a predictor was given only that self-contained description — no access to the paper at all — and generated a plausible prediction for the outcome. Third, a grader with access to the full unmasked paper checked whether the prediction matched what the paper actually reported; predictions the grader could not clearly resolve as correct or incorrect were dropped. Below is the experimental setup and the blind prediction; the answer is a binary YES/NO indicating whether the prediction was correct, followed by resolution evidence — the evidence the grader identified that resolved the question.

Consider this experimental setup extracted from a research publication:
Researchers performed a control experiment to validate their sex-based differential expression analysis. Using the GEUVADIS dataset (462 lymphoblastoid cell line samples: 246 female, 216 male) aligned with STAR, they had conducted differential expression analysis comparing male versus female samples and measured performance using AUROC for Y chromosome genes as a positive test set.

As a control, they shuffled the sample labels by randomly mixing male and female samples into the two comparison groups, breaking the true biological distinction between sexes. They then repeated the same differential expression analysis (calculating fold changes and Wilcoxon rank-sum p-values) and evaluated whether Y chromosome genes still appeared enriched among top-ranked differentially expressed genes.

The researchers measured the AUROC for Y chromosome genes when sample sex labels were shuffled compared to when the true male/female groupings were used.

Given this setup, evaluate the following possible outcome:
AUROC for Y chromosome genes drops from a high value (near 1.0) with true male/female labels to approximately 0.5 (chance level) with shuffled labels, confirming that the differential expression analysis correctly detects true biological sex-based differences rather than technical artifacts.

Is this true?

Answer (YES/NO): YES